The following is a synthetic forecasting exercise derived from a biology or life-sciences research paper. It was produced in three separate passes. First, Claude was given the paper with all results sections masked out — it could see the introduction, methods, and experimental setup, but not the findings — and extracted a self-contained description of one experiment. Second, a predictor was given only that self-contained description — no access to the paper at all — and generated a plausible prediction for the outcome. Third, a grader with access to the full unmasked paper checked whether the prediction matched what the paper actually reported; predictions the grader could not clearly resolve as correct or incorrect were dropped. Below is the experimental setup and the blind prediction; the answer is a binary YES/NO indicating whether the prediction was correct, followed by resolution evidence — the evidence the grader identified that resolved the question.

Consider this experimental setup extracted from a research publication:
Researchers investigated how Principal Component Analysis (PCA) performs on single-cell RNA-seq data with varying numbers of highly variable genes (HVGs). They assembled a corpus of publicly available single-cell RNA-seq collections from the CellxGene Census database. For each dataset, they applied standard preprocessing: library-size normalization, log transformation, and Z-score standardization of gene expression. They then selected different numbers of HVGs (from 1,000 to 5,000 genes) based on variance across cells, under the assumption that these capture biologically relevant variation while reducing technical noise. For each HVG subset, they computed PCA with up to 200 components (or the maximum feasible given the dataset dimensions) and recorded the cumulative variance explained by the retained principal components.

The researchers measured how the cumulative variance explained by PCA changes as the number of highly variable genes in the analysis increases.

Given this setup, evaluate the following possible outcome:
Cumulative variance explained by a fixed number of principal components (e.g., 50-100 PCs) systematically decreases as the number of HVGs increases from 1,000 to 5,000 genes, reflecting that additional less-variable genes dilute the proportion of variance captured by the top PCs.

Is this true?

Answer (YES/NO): YES